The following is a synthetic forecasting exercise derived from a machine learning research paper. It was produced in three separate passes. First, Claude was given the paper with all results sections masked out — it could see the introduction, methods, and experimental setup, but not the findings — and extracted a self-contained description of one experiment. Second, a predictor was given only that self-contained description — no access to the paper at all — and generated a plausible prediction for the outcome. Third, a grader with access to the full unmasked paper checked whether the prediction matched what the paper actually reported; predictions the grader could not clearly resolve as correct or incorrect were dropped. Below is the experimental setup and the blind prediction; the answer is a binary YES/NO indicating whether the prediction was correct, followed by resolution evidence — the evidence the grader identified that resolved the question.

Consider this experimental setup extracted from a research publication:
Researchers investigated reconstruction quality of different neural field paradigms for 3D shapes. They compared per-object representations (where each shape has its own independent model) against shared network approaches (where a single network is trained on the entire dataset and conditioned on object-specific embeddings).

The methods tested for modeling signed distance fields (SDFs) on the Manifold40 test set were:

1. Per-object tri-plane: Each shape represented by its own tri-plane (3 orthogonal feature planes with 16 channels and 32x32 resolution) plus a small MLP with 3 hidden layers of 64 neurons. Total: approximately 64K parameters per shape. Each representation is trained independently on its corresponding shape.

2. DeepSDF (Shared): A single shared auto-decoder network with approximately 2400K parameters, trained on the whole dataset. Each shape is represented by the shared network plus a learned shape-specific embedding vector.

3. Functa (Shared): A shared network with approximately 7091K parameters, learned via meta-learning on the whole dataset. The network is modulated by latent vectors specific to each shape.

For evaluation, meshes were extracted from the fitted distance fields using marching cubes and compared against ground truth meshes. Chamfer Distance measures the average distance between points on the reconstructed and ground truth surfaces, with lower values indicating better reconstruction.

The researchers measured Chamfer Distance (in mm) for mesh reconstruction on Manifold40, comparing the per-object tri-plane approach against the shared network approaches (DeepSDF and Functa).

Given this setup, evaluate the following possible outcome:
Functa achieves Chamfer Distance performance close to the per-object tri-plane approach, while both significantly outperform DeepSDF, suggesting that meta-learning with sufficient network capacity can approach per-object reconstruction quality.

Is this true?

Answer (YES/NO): NO